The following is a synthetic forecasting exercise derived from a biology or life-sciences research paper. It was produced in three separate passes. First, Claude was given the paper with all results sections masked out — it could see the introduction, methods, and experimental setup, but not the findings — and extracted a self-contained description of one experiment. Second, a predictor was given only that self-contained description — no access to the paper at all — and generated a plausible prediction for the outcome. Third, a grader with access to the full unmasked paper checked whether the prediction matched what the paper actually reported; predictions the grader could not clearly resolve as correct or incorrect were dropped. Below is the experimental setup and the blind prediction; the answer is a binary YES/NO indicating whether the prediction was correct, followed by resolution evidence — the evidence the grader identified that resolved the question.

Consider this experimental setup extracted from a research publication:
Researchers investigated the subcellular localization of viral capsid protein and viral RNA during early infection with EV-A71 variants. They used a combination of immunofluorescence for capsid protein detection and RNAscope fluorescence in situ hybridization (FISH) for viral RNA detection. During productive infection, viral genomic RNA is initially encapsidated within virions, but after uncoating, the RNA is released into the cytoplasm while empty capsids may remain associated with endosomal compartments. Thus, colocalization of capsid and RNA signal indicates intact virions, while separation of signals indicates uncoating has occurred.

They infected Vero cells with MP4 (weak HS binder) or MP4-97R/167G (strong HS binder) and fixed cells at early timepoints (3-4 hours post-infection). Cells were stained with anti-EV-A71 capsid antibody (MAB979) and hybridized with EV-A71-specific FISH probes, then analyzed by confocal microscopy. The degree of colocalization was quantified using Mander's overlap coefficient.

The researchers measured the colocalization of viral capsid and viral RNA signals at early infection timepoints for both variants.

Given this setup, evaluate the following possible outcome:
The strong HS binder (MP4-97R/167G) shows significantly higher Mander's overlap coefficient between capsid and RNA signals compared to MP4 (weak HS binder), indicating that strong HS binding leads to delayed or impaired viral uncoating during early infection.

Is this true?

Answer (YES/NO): NO